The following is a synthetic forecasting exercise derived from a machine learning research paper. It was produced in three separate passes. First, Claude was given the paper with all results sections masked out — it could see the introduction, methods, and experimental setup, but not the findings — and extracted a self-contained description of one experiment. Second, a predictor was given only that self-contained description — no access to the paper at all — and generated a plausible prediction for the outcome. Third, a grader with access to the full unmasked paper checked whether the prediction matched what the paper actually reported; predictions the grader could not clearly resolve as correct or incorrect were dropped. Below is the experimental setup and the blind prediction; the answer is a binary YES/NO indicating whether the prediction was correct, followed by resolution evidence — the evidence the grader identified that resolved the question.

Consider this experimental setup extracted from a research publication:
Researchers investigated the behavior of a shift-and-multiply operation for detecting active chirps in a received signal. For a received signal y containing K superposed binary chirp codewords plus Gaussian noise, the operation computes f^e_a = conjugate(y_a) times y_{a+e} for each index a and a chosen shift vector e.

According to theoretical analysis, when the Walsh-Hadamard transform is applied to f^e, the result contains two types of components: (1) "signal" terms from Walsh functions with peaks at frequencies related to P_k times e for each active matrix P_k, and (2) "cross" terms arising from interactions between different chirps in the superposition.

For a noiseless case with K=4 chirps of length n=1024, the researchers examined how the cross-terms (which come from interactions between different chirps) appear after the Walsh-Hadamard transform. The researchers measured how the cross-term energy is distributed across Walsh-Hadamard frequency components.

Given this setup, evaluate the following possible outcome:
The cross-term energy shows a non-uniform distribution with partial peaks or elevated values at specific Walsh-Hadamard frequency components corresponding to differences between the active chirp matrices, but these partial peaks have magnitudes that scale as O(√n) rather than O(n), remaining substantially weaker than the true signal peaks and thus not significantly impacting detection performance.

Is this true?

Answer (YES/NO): NO